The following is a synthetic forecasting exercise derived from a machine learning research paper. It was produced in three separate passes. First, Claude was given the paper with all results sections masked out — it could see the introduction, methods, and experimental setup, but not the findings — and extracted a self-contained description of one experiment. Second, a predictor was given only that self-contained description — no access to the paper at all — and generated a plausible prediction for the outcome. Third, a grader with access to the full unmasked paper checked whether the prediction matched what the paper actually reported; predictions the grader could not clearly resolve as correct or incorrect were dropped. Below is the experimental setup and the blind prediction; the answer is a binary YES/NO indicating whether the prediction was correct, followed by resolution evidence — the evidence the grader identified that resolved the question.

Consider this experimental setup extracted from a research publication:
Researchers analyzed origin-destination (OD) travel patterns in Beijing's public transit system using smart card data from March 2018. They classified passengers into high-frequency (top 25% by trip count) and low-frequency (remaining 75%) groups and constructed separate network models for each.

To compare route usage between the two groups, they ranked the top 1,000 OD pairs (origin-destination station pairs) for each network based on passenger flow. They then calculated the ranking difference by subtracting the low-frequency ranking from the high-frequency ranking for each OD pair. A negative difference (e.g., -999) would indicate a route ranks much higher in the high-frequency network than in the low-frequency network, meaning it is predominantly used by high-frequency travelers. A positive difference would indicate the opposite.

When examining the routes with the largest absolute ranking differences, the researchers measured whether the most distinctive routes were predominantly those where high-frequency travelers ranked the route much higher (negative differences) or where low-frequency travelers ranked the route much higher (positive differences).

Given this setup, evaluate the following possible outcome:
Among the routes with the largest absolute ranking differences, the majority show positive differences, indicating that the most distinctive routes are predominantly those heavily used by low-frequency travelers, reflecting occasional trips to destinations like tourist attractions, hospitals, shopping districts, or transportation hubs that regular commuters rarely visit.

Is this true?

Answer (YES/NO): YES